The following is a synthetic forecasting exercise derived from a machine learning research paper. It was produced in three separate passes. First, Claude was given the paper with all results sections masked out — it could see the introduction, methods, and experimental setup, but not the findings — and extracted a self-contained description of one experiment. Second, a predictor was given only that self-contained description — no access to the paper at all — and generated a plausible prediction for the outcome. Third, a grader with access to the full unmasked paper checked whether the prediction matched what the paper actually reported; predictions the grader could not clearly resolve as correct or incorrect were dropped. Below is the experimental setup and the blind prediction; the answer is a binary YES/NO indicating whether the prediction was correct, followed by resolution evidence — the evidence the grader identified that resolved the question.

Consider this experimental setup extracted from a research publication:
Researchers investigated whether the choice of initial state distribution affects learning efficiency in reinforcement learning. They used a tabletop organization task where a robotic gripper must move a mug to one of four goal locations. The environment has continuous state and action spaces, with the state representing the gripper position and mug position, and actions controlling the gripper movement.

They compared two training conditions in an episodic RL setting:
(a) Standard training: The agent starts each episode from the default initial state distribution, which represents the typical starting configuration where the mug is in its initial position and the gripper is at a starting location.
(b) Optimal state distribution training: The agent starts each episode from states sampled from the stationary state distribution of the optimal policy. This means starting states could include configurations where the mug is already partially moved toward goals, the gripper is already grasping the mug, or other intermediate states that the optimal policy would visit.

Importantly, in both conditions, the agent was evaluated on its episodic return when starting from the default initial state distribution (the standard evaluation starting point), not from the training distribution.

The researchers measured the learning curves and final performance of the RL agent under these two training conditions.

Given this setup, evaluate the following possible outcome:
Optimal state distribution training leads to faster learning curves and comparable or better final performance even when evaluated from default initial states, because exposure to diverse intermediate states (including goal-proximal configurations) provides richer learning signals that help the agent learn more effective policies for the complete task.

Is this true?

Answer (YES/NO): YES